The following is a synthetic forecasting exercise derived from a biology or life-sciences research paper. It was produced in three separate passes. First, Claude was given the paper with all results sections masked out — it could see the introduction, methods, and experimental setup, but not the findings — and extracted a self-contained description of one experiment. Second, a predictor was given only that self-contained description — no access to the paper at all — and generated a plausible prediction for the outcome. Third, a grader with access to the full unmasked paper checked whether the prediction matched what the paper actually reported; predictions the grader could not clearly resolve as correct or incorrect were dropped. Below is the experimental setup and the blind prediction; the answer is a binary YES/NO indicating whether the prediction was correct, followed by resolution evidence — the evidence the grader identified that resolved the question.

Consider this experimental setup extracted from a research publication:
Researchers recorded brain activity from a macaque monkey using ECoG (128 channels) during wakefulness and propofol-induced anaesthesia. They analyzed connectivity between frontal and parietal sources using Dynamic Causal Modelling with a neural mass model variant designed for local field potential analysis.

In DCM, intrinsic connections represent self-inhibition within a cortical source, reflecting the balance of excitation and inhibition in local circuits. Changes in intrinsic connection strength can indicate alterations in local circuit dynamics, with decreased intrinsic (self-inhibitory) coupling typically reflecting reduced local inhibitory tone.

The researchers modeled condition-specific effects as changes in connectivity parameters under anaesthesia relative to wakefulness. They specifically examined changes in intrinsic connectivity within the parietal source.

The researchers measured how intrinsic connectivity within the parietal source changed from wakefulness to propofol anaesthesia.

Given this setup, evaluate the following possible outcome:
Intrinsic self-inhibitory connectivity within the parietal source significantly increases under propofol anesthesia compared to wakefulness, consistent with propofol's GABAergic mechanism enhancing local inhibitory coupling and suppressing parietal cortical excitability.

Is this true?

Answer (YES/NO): YES